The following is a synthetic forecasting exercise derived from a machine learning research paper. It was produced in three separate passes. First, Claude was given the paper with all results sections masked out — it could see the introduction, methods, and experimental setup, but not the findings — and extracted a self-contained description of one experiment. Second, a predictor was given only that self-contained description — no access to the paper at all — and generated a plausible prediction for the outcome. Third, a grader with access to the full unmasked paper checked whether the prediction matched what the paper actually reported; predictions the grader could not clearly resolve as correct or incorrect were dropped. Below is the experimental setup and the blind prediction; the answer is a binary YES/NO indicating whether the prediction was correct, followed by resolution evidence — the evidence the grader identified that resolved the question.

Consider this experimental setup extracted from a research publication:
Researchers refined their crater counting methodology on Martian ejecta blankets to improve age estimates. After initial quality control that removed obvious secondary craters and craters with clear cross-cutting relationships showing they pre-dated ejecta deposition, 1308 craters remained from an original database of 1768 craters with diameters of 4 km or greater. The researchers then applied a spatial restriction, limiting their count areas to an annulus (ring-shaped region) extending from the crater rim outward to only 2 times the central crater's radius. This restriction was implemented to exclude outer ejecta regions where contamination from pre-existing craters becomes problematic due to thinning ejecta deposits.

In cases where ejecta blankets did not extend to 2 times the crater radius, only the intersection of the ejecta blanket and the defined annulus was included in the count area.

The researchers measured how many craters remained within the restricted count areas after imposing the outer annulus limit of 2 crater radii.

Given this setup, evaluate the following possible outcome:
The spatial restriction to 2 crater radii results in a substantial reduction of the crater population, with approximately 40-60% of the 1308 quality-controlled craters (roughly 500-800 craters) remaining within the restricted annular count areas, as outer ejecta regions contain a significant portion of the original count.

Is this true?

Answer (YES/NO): NO